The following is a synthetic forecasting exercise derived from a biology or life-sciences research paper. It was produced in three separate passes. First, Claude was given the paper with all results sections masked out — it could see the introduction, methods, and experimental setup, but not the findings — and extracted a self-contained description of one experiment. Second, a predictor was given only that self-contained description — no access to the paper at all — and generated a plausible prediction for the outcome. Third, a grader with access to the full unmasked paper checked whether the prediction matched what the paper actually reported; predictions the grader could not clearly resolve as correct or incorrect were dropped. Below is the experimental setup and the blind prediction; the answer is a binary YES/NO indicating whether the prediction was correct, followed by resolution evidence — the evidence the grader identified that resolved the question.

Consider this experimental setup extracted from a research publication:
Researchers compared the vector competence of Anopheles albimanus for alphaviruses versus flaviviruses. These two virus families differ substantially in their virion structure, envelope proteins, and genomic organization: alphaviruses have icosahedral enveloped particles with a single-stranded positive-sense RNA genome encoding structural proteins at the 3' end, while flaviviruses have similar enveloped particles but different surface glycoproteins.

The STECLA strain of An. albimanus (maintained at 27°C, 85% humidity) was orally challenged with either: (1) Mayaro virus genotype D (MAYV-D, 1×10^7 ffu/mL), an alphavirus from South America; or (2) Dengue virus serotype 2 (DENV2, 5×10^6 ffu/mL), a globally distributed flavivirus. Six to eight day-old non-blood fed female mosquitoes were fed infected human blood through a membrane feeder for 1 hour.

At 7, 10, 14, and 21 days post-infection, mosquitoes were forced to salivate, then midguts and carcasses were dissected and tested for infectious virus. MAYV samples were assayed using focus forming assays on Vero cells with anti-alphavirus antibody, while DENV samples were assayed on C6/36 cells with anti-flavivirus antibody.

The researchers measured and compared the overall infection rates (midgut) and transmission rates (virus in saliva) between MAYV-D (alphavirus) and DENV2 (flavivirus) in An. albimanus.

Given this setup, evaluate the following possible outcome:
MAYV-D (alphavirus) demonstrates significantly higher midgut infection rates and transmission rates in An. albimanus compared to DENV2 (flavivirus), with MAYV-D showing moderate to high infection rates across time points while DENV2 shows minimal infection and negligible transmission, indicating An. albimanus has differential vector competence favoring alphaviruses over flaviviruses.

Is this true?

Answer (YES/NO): YES